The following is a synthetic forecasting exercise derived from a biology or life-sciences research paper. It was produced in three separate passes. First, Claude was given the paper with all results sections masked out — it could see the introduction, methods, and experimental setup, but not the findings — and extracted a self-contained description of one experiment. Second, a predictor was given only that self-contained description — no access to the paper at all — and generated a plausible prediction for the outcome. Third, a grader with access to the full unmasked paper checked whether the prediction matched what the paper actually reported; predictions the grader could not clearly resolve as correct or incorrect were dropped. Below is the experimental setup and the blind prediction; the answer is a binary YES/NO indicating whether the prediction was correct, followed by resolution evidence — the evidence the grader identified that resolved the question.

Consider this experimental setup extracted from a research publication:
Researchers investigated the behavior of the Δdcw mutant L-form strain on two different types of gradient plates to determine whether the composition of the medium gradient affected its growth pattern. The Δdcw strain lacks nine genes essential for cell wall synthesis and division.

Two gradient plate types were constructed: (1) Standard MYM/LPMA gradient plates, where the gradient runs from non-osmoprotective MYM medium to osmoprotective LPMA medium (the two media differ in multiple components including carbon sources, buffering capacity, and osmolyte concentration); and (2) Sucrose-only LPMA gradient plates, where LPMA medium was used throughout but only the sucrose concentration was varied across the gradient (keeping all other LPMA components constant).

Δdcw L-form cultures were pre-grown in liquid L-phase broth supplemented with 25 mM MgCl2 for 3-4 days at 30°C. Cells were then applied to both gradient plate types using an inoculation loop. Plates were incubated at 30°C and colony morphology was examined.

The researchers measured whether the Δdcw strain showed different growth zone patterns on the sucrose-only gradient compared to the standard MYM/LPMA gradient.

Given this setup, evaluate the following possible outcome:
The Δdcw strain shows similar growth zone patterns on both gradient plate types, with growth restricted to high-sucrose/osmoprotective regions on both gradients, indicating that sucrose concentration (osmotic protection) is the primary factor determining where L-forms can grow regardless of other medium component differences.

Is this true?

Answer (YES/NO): YES